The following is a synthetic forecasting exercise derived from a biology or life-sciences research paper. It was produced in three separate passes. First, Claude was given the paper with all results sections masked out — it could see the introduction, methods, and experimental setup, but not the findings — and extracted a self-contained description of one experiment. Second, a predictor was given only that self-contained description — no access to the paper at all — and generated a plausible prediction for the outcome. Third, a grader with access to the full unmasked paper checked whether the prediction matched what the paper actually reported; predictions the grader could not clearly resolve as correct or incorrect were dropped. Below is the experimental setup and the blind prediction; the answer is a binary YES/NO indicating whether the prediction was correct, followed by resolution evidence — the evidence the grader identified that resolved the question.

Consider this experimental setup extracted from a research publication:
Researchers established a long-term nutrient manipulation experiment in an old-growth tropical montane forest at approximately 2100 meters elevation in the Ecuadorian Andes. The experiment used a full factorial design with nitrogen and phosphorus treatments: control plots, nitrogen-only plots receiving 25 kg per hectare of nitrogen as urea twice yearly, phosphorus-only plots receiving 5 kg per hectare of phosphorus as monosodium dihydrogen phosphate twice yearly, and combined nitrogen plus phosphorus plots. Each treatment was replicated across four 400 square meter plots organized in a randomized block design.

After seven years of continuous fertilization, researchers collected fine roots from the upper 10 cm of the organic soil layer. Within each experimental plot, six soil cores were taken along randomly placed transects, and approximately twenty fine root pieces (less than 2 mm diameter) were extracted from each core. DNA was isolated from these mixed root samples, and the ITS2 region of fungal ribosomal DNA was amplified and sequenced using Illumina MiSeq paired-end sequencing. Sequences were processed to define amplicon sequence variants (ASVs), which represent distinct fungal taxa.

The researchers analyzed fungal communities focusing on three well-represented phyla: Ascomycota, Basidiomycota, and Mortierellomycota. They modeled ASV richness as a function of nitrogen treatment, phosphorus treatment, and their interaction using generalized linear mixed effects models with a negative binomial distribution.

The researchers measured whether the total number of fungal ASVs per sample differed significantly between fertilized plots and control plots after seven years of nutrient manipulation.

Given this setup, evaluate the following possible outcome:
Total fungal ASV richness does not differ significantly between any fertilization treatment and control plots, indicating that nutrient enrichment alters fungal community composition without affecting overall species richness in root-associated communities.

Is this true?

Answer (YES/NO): YES